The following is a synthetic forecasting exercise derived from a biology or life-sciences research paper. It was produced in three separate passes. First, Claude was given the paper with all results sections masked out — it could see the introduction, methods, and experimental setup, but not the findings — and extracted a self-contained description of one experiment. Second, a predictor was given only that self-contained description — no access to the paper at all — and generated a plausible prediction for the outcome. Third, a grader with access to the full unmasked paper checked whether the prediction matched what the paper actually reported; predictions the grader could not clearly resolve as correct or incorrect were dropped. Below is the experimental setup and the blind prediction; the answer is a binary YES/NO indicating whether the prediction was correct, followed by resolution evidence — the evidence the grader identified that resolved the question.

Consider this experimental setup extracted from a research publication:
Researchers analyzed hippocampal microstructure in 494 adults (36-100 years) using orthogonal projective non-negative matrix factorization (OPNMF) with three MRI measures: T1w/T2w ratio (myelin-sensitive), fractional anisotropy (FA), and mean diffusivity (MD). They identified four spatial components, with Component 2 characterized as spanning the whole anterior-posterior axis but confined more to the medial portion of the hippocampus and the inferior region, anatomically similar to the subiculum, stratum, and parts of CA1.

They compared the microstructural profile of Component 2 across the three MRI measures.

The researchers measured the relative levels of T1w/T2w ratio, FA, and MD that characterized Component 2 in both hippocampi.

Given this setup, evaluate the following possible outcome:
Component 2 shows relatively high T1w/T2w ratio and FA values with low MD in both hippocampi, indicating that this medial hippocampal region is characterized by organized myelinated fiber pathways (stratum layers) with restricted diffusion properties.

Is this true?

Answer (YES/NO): YES